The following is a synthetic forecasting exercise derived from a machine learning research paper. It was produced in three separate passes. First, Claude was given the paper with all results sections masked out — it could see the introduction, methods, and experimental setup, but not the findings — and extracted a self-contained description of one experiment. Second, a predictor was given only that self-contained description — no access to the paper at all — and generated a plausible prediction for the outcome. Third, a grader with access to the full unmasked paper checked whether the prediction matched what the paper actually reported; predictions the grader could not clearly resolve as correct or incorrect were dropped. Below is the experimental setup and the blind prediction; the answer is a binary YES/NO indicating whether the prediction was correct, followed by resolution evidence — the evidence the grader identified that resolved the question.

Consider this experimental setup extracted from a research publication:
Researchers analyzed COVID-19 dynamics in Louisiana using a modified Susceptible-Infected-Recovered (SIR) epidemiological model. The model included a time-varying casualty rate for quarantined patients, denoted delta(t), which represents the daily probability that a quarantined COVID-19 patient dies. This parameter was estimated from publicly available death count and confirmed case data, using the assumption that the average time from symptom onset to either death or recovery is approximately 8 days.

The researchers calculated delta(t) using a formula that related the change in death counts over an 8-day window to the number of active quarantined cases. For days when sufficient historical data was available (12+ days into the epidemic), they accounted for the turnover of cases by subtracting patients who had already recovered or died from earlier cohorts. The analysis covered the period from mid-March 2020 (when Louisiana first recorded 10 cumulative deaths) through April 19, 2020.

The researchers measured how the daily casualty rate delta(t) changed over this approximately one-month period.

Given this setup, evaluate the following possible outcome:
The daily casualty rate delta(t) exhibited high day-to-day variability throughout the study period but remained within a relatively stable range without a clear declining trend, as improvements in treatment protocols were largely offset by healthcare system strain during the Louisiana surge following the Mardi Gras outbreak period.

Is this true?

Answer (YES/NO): NO